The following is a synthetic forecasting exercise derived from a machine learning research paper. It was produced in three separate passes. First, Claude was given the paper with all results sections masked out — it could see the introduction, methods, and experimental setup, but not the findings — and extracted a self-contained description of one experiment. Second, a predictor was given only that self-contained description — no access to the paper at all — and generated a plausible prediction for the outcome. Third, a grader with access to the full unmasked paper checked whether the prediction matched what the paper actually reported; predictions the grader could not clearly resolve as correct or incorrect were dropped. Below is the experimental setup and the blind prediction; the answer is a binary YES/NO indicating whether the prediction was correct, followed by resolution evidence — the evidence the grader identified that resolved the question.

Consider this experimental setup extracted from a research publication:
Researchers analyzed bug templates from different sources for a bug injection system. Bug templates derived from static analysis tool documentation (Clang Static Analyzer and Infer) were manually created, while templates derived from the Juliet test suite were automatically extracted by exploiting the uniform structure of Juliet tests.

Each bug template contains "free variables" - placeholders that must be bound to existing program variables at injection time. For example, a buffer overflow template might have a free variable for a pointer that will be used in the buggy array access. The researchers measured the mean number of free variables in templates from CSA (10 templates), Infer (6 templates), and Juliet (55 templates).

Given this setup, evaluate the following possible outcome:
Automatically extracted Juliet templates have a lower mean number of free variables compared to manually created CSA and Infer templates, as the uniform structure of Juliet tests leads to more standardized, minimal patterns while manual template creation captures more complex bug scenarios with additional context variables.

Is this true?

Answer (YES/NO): NO